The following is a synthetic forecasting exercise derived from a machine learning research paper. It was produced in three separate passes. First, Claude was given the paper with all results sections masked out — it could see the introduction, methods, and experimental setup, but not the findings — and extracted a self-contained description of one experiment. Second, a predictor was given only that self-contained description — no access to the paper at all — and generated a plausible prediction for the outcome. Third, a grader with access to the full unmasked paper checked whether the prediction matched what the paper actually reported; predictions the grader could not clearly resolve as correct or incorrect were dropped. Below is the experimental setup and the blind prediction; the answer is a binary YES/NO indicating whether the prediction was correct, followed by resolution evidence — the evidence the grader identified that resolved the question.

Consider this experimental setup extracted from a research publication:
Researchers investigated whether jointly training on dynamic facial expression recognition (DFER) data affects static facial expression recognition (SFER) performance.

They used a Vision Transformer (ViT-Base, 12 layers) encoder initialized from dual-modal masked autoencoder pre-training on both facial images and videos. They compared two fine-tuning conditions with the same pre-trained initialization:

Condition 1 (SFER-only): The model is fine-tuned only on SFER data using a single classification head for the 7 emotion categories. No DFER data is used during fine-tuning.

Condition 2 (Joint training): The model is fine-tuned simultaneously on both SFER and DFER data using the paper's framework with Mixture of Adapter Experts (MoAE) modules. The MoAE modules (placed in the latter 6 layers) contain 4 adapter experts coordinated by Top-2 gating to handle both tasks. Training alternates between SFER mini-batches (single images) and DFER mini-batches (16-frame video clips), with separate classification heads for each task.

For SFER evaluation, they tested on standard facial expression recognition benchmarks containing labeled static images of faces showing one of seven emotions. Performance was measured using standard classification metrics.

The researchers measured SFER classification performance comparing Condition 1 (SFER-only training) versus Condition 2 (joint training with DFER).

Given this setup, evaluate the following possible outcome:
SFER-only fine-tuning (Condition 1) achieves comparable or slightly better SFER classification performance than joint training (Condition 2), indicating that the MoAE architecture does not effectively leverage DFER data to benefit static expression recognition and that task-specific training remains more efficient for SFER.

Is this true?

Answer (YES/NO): NO